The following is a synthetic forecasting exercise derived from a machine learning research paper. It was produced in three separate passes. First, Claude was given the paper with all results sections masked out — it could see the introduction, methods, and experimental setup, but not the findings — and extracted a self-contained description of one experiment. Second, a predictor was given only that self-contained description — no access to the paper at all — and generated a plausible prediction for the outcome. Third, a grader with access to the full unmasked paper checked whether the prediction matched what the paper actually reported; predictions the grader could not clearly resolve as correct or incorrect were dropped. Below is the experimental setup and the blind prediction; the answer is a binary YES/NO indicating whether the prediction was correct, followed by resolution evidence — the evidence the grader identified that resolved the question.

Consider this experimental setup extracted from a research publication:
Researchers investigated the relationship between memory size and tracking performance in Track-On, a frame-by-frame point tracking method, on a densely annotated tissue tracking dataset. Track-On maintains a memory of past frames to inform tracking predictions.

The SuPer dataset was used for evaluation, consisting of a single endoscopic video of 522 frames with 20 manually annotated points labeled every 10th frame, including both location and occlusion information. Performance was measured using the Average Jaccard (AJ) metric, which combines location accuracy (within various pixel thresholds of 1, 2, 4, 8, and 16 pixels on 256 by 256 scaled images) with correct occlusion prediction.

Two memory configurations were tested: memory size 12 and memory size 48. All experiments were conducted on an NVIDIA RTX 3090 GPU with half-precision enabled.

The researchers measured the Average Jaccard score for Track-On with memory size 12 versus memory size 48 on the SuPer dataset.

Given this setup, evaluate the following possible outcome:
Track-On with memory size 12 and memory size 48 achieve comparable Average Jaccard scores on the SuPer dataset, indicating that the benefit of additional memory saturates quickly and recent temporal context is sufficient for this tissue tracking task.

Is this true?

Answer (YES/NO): NO